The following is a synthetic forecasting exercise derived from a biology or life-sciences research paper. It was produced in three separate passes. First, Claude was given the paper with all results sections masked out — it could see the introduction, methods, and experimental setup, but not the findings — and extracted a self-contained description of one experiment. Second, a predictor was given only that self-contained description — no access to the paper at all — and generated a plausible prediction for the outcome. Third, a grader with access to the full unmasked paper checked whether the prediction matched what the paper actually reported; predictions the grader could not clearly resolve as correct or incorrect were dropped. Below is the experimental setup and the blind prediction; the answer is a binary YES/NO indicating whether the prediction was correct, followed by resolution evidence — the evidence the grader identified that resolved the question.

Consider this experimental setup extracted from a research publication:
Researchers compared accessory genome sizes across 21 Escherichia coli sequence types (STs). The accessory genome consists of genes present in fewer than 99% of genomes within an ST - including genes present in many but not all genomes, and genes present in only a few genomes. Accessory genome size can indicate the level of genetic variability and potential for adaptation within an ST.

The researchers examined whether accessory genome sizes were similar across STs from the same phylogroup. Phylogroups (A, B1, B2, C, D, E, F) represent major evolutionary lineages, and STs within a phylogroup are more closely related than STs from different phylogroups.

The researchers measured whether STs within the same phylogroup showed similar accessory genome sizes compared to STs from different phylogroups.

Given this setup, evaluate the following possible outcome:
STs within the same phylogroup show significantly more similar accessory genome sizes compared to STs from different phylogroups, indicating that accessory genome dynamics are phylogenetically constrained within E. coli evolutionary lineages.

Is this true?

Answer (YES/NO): NO